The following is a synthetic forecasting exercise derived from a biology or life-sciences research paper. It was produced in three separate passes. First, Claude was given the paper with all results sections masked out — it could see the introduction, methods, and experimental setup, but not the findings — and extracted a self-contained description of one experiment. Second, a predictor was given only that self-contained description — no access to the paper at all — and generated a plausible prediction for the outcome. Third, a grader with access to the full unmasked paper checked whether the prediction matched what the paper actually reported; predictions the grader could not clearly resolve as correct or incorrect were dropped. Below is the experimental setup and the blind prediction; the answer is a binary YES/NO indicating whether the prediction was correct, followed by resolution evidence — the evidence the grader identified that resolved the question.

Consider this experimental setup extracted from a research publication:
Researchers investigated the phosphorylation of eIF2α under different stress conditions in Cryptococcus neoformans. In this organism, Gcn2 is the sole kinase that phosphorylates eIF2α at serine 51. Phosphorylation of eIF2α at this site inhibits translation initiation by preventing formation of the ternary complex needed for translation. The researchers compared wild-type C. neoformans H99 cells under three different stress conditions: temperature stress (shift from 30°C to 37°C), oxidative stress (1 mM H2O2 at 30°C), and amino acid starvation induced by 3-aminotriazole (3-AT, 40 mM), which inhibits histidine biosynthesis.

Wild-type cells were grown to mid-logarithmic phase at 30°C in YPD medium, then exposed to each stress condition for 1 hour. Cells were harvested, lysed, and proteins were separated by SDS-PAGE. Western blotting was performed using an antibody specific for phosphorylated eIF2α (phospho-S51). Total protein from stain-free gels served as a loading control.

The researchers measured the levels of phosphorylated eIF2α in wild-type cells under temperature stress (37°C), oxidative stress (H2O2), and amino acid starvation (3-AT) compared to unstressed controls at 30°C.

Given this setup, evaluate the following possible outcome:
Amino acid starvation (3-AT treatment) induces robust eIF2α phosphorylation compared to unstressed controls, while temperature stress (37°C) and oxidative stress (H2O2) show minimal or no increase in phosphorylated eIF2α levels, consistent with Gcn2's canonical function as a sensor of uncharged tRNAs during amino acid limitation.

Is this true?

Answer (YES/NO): NO